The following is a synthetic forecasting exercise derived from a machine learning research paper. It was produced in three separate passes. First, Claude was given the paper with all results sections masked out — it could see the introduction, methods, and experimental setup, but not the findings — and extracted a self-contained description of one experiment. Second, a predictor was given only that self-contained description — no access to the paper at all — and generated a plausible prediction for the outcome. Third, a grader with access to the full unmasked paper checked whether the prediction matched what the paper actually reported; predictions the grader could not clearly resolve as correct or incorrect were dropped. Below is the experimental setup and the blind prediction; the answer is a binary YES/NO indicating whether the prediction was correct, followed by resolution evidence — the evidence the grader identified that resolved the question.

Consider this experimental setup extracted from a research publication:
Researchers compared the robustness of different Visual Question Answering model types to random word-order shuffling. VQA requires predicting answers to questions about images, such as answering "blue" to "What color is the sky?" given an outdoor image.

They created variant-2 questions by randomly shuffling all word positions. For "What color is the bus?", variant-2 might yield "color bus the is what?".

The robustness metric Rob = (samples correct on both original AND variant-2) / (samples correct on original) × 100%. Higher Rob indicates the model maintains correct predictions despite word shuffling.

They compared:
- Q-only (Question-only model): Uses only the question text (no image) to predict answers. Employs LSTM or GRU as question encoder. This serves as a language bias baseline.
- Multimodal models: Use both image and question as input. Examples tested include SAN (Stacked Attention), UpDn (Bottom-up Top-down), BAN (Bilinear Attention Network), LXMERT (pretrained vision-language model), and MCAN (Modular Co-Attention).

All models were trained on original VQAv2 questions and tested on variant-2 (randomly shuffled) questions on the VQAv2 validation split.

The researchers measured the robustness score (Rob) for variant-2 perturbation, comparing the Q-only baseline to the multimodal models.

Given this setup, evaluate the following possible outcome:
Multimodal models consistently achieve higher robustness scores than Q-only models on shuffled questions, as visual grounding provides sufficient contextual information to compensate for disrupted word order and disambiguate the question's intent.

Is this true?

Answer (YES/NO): YES